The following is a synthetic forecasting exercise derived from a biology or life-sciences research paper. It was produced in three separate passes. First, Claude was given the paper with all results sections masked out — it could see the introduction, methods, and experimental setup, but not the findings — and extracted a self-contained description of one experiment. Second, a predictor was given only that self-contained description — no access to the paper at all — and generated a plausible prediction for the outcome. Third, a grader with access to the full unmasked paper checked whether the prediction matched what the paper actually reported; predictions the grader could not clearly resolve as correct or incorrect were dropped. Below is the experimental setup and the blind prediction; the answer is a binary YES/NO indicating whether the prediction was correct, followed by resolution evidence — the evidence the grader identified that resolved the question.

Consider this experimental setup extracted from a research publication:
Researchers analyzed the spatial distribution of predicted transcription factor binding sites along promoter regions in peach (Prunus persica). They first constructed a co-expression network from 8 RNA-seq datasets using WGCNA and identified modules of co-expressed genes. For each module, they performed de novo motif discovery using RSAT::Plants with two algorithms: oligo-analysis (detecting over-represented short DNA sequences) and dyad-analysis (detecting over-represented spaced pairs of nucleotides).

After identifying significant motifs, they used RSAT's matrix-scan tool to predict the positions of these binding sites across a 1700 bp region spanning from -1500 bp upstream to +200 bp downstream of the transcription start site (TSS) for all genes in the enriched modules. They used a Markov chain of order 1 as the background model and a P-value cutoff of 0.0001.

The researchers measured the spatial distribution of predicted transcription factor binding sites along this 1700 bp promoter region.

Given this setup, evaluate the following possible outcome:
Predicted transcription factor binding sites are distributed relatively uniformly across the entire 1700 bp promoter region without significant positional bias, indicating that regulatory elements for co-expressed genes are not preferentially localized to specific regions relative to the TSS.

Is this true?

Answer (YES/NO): NO